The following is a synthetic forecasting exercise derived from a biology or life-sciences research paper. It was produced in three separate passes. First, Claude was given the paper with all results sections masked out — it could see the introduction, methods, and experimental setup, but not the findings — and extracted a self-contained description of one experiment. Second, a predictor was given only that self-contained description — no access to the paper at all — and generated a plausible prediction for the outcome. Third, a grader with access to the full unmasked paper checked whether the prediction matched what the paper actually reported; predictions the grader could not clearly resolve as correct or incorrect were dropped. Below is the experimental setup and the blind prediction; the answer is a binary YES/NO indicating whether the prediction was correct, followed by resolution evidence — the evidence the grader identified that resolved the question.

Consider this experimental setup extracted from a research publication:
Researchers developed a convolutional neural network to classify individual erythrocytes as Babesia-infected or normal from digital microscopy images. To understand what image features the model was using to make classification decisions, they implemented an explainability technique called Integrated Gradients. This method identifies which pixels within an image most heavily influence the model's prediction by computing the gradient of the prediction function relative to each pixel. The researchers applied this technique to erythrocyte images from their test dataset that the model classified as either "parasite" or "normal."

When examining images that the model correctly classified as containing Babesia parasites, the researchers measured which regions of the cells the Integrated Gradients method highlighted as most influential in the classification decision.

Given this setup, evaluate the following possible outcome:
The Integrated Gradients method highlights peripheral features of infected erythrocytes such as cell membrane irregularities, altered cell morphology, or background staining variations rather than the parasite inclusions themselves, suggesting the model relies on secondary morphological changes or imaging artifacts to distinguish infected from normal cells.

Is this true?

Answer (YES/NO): NO